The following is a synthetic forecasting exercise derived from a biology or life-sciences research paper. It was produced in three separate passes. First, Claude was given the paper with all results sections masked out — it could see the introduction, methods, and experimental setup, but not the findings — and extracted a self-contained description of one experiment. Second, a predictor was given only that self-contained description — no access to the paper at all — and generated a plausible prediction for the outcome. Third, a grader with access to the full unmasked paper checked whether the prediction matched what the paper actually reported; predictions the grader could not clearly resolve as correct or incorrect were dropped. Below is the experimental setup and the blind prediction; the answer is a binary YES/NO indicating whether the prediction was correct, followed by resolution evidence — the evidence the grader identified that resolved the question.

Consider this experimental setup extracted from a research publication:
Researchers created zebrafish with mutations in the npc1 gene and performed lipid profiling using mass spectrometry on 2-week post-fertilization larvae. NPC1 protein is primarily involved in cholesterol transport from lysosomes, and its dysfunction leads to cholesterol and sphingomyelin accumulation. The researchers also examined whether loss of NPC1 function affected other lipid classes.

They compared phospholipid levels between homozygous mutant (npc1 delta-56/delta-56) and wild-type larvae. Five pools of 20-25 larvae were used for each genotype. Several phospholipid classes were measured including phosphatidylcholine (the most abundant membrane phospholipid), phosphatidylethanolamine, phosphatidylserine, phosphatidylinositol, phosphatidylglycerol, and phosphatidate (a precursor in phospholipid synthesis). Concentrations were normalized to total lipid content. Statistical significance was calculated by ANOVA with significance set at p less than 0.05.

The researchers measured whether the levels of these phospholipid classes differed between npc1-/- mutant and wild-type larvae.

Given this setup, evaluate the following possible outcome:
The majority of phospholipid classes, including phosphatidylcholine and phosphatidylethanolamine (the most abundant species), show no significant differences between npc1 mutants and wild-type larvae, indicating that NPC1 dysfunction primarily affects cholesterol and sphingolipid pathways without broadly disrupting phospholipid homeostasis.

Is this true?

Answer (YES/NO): NO